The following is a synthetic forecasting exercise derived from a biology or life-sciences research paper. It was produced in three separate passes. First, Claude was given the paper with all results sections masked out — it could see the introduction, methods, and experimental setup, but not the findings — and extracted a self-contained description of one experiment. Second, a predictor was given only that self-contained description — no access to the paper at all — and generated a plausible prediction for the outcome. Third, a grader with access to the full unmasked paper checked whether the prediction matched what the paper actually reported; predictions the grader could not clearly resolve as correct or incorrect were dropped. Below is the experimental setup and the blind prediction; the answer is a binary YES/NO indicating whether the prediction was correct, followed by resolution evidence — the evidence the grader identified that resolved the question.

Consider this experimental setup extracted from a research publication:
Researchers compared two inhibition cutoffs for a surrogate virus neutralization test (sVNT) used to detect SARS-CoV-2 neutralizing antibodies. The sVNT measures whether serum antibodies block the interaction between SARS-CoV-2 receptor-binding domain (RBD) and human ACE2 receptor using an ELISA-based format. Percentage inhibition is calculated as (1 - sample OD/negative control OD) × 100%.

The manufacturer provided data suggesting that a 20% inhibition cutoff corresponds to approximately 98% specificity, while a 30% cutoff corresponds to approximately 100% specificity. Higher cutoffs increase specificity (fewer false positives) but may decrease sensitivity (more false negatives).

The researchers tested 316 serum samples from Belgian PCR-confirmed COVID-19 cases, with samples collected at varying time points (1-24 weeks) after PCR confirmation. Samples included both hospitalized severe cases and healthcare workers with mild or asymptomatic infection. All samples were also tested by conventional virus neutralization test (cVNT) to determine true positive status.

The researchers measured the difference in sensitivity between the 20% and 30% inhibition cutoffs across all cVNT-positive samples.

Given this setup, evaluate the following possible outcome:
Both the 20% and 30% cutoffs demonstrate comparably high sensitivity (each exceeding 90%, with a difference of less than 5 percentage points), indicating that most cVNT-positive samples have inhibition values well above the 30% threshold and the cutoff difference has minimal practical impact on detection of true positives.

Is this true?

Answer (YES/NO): NO